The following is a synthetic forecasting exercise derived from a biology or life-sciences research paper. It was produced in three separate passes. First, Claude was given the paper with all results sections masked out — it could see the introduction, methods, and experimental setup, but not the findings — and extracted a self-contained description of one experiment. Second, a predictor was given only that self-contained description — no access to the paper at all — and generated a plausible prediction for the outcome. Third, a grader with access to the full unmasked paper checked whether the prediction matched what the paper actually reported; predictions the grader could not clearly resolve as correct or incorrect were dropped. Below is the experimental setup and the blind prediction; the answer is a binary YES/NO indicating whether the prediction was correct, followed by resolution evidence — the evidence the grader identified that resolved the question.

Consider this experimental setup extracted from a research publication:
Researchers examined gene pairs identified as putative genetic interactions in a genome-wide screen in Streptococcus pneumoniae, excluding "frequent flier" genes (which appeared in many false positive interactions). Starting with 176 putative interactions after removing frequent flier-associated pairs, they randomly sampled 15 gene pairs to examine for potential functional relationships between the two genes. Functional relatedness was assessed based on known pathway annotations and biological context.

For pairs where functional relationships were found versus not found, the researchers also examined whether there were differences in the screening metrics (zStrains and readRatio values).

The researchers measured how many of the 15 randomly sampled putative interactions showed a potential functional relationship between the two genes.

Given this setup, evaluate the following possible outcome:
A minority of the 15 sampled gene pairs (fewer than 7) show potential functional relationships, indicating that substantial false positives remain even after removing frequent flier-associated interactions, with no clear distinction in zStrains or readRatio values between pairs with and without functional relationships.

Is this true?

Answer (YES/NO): NO